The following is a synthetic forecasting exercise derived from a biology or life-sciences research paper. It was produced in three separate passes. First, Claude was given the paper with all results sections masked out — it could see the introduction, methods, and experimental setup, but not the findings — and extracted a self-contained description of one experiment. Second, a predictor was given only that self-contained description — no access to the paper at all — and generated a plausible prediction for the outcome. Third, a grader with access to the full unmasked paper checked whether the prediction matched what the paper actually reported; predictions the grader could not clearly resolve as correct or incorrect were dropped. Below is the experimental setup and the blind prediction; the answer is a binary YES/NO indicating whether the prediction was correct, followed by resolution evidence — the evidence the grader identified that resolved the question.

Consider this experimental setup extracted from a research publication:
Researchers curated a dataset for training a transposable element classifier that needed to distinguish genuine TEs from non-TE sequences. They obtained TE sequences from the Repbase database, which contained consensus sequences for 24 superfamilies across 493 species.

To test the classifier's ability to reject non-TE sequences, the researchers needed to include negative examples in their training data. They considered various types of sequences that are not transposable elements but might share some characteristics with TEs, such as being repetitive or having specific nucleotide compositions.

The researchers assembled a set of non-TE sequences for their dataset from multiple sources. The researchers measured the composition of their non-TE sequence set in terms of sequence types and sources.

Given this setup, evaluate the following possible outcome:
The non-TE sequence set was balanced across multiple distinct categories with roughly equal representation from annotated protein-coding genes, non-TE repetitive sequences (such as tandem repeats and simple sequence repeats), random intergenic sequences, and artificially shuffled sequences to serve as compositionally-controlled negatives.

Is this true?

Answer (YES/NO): NO